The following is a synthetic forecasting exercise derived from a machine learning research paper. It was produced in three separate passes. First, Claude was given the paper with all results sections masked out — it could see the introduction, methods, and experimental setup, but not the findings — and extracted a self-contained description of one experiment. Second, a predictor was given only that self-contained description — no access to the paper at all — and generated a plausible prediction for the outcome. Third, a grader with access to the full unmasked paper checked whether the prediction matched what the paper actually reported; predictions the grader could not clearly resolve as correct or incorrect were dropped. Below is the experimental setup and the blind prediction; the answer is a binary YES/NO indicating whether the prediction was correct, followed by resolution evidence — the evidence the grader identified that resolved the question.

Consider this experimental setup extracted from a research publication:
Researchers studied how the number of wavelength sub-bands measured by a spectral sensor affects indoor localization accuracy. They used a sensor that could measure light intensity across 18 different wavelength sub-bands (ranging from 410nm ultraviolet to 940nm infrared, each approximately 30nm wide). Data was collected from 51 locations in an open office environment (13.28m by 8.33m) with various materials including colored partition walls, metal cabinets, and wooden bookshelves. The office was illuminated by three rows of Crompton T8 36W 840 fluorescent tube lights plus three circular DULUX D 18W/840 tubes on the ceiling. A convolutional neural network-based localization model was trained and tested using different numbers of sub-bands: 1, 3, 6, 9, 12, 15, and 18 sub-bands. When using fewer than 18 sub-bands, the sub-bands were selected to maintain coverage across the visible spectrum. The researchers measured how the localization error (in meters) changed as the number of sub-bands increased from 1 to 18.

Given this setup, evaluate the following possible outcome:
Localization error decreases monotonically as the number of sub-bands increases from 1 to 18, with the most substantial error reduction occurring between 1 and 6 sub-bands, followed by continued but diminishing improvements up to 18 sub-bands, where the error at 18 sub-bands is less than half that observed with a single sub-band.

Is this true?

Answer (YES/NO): NO